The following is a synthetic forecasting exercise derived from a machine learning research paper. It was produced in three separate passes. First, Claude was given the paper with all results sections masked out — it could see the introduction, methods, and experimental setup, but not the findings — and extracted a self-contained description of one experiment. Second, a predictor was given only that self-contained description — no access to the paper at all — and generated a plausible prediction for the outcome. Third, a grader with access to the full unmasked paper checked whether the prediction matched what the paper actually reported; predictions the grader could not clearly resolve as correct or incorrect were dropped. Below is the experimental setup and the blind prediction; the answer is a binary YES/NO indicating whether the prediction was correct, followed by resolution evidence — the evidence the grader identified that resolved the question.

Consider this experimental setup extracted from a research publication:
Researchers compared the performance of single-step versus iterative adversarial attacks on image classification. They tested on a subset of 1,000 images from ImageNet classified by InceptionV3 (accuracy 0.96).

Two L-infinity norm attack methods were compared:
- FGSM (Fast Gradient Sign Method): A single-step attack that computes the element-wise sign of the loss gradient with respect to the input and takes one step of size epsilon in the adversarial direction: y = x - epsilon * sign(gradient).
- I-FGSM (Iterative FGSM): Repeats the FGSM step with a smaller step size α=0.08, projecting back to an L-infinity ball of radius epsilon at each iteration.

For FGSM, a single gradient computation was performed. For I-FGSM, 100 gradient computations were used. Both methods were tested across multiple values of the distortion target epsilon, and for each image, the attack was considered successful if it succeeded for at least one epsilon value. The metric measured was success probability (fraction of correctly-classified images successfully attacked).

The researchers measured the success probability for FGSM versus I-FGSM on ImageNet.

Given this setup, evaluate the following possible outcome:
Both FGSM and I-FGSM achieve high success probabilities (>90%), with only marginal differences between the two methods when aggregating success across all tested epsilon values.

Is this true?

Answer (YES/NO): NO